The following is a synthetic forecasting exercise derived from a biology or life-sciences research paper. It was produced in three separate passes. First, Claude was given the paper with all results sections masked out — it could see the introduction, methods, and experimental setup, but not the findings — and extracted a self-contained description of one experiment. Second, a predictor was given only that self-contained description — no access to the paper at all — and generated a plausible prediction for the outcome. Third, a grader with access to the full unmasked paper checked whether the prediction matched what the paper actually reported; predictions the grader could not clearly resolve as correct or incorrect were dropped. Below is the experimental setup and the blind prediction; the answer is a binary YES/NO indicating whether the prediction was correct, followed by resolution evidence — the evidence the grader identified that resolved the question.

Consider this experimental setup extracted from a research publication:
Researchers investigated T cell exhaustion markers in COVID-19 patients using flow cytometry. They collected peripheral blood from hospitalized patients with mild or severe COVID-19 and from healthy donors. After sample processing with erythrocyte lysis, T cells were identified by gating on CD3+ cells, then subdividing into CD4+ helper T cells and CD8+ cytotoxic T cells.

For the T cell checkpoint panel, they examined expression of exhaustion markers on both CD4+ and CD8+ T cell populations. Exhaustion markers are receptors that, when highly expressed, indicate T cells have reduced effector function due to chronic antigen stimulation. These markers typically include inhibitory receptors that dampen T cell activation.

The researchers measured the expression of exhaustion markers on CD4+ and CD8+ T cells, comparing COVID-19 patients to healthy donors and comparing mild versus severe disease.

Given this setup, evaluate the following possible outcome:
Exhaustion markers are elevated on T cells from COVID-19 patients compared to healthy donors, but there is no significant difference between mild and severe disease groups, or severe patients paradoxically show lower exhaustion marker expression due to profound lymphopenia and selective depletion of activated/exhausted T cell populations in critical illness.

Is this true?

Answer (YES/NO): YES